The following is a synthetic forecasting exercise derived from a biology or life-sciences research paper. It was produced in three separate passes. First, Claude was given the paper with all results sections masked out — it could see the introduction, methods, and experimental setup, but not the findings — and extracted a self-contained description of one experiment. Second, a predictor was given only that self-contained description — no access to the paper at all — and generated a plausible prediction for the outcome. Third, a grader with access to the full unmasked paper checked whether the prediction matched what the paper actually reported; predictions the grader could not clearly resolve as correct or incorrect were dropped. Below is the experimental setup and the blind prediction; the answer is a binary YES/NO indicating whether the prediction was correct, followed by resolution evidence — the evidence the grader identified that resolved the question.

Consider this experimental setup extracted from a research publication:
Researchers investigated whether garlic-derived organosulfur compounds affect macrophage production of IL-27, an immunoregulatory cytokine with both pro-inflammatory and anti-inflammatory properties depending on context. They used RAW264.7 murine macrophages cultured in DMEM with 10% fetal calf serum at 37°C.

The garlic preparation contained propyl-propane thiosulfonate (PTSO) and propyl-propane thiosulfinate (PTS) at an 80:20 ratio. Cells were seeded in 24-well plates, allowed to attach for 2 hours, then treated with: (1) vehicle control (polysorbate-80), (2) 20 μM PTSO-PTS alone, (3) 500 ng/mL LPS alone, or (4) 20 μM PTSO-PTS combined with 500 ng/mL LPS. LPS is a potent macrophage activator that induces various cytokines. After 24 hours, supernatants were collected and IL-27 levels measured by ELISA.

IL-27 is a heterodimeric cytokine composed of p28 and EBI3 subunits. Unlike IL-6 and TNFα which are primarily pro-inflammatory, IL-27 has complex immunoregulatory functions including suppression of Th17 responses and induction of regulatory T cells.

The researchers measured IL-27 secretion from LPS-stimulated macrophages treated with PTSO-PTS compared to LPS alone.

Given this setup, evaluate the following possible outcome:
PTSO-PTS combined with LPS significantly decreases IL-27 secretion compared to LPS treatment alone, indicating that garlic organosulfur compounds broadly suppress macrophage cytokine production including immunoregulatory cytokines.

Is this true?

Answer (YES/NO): YES